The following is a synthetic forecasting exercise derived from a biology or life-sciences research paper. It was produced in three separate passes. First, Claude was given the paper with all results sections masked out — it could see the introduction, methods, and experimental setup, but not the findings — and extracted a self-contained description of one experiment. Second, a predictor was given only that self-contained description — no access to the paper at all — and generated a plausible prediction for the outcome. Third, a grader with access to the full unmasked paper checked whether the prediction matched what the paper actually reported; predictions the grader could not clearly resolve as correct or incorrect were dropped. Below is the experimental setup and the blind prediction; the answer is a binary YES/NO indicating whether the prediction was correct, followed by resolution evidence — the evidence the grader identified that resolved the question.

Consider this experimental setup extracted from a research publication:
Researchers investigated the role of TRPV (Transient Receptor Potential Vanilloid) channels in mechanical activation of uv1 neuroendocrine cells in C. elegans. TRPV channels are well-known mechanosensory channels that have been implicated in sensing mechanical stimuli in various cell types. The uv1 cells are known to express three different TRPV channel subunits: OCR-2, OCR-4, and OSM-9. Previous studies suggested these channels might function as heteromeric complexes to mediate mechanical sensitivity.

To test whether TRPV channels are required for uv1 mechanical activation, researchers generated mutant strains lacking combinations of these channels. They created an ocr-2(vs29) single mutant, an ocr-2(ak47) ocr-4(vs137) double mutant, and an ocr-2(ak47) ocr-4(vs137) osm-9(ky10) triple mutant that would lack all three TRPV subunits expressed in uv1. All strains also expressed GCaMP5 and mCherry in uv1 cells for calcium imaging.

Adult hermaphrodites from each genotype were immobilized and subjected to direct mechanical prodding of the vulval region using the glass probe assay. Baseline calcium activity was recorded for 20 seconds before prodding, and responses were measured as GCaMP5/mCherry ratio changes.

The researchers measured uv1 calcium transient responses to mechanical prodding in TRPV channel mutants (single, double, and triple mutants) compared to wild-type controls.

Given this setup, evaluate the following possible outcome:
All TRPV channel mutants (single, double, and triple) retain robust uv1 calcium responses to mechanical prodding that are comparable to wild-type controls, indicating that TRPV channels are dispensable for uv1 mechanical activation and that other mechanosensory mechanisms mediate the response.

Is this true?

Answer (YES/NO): YES